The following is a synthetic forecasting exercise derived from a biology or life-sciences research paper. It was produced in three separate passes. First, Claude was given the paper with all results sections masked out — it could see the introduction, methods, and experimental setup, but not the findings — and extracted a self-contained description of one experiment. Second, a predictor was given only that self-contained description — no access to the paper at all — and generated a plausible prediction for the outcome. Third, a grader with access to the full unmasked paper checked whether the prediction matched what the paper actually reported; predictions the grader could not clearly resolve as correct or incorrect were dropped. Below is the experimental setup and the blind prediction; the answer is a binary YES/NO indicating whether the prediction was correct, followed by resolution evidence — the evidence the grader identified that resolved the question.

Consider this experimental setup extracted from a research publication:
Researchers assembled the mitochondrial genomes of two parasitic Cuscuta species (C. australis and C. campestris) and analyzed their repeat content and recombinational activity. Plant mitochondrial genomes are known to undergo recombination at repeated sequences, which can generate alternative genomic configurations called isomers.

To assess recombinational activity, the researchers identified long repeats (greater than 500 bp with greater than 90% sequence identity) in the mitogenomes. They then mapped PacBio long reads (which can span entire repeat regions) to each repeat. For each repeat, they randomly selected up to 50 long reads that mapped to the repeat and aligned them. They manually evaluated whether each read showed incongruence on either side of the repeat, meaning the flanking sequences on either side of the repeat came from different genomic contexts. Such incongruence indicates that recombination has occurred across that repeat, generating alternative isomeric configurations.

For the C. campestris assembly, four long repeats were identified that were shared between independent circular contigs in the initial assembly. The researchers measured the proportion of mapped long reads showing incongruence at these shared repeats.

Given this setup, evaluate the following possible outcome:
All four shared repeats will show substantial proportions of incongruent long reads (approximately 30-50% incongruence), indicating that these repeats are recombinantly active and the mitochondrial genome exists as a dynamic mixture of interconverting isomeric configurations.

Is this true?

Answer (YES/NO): YES